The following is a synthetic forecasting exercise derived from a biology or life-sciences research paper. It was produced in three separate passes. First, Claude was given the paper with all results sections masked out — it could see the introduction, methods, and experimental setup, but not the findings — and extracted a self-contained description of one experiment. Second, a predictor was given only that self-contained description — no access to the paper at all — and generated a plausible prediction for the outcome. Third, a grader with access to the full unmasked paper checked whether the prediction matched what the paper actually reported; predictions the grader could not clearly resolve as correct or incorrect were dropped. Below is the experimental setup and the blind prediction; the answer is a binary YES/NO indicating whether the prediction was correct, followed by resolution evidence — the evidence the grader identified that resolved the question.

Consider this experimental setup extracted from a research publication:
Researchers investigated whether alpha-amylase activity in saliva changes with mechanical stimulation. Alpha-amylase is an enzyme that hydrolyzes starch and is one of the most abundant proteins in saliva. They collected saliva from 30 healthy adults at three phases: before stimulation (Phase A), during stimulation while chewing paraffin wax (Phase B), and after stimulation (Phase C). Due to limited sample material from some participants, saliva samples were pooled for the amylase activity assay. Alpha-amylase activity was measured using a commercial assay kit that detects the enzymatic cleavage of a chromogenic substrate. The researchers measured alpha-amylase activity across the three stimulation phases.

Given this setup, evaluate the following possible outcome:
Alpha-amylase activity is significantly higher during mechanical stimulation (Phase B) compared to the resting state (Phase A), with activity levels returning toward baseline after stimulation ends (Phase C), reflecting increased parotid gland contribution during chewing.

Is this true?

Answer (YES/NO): NO